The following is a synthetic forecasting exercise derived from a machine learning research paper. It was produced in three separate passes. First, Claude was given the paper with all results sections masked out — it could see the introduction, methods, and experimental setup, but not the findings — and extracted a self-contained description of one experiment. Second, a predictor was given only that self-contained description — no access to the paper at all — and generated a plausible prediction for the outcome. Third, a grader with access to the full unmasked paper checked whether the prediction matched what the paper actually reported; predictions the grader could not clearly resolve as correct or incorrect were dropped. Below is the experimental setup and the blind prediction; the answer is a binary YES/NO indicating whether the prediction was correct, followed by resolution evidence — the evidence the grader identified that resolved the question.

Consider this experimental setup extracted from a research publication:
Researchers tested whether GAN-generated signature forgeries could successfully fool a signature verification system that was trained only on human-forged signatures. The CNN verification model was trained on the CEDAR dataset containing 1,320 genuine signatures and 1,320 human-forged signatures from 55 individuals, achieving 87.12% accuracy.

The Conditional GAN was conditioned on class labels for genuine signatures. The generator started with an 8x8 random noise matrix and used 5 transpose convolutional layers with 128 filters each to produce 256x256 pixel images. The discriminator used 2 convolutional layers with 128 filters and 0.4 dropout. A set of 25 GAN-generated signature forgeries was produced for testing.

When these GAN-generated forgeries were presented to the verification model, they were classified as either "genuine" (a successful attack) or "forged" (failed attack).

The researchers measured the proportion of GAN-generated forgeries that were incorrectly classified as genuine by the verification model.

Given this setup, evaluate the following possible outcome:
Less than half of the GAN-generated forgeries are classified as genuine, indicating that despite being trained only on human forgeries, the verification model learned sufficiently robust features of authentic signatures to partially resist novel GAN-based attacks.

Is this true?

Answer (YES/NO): YES